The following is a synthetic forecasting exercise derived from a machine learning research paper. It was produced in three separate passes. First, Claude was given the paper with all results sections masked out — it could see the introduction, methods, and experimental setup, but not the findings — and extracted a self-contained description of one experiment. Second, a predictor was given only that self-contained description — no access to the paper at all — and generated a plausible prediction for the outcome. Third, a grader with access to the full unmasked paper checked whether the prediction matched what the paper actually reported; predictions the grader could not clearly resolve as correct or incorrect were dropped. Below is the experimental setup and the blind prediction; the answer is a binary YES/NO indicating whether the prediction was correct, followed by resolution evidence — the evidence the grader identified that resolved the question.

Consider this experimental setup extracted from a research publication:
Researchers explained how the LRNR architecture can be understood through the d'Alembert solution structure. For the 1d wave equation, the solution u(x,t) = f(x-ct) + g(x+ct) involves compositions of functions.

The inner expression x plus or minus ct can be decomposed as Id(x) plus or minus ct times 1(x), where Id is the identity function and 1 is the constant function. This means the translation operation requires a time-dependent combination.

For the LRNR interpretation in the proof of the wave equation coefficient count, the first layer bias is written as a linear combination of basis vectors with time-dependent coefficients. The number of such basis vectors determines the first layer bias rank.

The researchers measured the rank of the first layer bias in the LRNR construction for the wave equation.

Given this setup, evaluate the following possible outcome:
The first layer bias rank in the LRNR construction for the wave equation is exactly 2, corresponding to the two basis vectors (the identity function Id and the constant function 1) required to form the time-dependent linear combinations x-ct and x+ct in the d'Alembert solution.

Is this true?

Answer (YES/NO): YES